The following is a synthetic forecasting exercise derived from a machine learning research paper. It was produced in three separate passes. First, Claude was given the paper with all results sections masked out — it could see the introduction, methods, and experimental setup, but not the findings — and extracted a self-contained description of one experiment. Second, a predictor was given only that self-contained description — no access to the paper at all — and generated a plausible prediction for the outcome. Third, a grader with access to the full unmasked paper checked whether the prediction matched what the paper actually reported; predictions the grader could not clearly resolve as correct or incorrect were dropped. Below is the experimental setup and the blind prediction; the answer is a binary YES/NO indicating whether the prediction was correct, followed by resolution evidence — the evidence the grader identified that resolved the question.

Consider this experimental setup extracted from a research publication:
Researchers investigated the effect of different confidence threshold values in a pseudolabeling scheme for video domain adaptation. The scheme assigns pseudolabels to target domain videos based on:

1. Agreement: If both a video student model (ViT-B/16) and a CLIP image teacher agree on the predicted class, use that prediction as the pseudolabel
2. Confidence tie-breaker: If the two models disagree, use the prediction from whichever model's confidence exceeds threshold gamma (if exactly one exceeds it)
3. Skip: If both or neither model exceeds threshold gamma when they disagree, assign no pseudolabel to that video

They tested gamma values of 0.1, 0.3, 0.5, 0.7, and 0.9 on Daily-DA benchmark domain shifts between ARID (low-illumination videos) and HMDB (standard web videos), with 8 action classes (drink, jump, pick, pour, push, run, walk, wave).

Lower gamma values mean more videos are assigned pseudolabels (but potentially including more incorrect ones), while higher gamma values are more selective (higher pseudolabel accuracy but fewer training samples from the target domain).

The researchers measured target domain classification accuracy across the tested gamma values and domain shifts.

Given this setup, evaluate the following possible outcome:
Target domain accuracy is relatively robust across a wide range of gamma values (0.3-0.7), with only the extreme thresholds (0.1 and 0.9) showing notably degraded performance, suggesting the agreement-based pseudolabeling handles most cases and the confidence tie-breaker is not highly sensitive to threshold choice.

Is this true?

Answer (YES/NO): NO